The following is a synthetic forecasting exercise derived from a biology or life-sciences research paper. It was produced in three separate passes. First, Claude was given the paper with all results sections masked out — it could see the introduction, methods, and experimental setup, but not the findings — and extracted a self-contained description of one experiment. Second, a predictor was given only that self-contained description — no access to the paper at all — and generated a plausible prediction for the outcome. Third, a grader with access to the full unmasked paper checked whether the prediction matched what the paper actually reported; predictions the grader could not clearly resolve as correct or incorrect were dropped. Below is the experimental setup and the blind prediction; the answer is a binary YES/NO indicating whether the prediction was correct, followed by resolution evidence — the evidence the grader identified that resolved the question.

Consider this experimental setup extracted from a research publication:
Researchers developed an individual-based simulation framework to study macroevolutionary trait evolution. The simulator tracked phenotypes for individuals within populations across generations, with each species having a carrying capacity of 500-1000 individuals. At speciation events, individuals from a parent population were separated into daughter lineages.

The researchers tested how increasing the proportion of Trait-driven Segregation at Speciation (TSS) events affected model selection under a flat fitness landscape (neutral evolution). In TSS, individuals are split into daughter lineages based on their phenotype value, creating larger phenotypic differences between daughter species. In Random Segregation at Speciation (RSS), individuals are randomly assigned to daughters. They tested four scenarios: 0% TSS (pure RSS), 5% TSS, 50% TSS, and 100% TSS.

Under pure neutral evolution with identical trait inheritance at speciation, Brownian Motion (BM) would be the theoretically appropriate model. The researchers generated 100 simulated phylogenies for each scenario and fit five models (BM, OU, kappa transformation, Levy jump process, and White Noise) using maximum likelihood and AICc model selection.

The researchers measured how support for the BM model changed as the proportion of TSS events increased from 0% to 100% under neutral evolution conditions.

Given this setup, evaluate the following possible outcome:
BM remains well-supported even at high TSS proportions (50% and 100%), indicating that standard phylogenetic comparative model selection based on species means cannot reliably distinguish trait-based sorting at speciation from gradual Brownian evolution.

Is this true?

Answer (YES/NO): NO